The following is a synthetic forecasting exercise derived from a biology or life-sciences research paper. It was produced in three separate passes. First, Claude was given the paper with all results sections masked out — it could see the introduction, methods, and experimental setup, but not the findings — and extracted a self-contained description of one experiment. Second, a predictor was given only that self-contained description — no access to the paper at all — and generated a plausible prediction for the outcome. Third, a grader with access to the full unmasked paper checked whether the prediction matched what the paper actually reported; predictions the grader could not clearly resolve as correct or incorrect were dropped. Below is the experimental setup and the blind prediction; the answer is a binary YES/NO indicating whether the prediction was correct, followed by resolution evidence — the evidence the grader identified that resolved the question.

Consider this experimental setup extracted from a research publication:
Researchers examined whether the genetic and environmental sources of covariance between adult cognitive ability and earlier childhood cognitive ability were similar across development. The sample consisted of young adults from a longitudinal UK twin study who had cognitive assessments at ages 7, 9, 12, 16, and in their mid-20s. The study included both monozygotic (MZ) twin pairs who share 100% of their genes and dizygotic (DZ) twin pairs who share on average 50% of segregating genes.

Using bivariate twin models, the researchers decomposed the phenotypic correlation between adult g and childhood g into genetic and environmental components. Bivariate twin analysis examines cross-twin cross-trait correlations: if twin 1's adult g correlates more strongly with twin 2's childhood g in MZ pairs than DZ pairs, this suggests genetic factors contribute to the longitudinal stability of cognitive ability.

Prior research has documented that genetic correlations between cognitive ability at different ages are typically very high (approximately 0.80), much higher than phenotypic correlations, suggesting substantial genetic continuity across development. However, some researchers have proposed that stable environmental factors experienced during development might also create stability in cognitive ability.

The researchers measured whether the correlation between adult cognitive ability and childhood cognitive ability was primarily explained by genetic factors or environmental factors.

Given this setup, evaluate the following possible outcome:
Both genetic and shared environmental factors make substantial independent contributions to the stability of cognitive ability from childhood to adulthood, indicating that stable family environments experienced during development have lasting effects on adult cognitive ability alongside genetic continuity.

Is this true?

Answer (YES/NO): NO